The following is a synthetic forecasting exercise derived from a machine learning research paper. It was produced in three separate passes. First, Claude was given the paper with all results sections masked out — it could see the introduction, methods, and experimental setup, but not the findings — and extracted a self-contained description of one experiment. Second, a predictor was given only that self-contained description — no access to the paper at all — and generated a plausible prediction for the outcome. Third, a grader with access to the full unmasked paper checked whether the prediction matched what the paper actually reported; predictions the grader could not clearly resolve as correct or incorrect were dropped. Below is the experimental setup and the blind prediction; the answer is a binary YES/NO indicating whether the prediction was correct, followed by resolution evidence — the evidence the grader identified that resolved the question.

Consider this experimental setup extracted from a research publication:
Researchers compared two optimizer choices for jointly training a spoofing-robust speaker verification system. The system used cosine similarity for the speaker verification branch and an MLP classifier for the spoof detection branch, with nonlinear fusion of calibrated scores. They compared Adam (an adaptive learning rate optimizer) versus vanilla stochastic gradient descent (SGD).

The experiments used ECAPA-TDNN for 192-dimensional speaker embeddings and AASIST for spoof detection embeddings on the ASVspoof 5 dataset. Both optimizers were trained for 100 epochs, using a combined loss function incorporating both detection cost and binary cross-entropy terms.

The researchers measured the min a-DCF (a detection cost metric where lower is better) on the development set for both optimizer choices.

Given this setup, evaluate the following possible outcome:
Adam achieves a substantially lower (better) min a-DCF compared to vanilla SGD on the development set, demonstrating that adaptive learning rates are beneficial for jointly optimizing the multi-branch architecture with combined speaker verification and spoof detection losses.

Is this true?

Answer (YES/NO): NO